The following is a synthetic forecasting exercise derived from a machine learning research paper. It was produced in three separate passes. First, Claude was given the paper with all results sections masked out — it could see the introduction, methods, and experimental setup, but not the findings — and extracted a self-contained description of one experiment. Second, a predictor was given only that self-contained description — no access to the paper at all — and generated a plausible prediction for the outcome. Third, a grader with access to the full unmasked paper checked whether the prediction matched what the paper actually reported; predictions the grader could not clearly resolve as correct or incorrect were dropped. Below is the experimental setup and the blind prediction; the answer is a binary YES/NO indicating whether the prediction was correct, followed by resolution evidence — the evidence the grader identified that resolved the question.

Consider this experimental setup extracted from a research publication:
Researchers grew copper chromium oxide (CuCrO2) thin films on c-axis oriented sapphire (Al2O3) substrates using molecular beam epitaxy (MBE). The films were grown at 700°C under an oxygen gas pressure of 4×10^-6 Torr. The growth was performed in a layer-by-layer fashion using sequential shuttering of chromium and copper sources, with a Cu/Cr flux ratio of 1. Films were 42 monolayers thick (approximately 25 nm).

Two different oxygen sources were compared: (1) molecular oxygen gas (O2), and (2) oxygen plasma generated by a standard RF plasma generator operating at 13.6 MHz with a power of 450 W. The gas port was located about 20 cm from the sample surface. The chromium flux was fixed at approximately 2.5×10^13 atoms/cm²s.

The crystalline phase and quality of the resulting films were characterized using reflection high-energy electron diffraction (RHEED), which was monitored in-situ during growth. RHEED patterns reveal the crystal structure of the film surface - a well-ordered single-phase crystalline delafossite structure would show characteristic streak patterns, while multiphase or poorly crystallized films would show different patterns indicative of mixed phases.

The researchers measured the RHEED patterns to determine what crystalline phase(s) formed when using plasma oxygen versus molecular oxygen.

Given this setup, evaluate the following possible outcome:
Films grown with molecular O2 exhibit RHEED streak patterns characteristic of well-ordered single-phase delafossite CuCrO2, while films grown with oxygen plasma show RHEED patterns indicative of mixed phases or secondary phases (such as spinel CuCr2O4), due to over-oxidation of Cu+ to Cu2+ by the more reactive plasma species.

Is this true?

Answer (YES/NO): NO